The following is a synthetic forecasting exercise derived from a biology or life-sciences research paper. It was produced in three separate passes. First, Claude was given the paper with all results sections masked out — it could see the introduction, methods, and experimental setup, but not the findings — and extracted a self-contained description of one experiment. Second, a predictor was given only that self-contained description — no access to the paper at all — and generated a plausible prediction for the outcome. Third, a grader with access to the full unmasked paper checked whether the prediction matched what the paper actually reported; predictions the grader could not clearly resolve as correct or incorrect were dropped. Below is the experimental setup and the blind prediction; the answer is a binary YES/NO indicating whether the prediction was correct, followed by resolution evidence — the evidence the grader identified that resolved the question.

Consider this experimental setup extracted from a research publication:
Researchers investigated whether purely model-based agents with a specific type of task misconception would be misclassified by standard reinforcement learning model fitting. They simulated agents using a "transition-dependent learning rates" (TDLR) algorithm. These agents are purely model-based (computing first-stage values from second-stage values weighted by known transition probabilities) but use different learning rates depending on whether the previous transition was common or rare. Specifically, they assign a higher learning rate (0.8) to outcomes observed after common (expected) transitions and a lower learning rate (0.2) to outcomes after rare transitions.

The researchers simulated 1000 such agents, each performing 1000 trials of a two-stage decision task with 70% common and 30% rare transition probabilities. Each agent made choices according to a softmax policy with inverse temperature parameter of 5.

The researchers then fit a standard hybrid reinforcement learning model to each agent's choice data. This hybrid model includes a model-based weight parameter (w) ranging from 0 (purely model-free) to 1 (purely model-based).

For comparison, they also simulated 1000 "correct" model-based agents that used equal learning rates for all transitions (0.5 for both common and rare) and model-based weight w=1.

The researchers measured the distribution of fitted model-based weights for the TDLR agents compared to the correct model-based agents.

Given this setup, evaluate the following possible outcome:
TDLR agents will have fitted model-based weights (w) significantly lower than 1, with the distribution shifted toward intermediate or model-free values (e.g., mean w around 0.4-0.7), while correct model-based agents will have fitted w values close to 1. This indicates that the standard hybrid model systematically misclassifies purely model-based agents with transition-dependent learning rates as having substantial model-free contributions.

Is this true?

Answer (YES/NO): NO